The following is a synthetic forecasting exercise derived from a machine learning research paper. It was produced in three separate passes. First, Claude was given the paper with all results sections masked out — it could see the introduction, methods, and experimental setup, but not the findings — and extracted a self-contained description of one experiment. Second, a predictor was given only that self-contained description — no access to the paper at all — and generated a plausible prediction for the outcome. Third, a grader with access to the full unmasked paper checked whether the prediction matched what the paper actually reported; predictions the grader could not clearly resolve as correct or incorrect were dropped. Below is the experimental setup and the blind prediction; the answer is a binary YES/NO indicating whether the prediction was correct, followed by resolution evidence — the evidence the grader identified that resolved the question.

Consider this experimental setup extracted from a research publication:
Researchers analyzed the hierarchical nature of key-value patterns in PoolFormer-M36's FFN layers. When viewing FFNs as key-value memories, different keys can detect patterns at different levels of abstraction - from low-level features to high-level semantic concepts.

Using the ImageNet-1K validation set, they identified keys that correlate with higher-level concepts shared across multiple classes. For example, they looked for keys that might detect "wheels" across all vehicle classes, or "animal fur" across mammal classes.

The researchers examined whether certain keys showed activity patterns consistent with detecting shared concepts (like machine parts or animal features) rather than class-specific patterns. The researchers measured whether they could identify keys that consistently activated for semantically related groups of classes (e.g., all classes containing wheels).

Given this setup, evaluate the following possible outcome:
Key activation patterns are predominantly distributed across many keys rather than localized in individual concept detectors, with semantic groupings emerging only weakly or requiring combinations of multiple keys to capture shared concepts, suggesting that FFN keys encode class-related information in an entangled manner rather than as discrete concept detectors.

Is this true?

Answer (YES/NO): NO